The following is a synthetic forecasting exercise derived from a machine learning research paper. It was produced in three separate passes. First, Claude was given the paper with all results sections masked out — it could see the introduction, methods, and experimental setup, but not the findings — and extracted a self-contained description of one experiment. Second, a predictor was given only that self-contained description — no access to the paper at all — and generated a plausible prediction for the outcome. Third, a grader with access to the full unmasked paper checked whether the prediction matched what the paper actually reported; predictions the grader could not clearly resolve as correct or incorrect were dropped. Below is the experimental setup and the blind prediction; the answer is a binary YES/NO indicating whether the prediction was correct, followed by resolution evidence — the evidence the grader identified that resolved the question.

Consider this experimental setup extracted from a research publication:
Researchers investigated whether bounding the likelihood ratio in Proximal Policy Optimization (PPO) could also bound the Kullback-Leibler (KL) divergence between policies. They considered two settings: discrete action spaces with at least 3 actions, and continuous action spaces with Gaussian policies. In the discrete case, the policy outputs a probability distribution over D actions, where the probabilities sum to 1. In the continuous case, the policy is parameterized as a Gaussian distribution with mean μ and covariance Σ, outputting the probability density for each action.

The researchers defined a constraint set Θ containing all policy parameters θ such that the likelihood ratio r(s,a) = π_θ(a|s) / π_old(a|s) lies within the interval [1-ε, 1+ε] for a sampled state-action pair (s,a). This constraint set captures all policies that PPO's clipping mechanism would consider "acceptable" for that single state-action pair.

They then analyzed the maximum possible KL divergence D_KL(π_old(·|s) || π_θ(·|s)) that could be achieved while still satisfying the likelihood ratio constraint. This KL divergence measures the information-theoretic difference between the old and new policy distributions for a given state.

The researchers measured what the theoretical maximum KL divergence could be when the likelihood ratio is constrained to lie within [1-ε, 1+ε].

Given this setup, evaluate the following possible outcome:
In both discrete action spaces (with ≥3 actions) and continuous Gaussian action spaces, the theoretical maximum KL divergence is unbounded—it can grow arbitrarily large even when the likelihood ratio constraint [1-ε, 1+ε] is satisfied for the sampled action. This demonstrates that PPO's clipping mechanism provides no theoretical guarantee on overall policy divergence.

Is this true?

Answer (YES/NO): YES